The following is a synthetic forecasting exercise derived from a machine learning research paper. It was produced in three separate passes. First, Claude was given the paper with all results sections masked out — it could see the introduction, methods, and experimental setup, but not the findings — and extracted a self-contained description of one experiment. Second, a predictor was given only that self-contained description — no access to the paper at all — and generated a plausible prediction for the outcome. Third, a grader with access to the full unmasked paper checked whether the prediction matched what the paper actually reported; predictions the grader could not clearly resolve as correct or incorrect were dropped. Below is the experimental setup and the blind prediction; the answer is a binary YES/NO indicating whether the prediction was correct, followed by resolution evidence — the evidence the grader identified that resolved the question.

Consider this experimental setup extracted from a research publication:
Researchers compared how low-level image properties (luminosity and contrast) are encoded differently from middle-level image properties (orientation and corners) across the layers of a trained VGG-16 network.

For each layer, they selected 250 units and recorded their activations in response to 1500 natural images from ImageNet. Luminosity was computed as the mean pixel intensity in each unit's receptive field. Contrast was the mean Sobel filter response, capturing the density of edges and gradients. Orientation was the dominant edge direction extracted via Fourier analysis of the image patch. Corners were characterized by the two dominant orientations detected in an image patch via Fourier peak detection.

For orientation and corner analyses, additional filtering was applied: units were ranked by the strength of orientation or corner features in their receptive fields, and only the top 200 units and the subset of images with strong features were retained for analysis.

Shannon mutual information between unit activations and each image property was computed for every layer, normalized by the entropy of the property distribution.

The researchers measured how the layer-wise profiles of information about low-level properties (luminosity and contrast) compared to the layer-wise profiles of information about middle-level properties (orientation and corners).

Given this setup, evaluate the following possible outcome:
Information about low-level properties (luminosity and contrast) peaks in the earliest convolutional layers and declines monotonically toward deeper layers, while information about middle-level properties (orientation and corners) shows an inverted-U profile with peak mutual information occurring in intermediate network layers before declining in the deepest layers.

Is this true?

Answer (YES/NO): NO